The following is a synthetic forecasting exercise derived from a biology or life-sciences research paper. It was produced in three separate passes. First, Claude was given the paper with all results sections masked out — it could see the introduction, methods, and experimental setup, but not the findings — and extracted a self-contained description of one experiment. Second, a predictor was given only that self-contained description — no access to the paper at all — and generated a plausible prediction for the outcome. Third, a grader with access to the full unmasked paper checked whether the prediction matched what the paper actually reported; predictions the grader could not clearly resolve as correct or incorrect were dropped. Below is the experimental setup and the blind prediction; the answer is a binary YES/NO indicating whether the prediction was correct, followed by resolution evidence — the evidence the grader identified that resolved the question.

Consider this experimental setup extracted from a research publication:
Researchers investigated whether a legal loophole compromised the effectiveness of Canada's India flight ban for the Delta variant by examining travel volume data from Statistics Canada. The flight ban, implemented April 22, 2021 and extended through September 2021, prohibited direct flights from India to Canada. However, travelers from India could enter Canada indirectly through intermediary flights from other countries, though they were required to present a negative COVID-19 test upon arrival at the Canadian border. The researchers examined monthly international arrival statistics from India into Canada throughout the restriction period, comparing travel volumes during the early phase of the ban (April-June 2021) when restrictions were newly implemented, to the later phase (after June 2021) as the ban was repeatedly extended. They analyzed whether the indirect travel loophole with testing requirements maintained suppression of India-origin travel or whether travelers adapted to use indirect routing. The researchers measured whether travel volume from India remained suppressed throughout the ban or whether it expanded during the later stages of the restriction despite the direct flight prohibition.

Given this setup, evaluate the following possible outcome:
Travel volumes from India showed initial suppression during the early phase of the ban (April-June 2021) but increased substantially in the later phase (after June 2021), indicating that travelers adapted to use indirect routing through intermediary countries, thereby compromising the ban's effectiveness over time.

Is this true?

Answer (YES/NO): YES